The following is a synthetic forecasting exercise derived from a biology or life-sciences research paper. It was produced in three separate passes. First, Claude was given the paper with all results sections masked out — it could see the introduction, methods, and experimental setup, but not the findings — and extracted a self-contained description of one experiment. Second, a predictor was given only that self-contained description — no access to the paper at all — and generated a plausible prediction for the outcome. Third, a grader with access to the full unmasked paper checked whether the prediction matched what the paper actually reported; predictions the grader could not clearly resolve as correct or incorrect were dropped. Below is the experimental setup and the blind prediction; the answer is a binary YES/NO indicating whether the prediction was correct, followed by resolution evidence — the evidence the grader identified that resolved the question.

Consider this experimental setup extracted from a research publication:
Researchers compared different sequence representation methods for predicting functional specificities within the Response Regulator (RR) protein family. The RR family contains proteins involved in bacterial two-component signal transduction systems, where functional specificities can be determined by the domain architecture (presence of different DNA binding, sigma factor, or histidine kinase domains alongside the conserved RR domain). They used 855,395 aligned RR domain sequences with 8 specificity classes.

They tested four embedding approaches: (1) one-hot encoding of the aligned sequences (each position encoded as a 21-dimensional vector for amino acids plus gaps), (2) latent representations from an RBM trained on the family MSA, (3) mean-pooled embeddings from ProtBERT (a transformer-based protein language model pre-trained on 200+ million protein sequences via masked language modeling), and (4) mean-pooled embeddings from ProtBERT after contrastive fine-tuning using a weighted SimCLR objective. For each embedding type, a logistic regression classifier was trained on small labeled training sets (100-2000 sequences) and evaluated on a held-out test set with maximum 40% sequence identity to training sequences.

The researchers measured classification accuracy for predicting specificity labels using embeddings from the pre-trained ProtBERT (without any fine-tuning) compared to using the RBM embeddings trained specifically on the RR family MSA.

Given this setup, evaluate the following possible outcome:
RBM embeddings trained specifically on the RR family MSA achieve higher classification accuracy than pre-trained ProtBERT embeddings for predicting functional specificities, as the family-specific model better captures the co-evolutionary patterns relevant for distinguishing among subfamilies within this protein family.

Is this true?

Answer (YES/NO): NO